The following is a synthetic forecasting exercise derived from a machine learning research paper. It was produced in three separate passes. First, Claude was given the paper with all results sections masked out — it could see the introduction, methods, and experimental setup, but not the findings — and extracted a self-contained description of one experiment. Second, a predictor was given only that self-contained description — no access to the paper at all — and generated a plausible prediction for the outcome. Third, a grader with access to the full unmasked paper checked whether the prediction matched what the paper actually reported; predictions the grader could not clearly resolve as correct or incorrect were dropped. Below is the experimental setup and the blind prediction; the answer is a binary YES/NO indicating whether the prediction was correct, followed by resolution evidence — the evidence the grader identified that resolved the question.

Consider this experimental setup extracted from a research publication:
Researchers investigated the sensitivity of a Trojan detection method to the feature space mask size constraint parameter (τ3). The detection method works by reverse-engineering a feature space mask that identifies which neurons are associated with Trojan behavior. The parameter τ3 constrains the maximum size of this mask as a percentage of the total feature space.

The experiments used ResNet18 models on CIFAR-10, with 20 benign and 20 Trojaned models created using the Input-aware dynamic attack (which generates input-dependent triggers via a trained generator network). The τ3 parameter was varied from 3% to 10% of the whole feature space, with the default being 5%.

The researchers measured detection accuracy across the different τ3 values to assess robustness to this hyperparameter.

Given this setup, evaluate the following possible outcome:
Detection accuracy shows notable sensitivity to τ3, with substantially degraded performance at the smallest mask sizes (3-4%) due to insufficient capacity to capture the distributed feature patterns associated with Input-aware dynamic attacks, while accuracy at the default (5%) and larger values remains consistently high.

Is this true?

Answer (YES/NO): NO